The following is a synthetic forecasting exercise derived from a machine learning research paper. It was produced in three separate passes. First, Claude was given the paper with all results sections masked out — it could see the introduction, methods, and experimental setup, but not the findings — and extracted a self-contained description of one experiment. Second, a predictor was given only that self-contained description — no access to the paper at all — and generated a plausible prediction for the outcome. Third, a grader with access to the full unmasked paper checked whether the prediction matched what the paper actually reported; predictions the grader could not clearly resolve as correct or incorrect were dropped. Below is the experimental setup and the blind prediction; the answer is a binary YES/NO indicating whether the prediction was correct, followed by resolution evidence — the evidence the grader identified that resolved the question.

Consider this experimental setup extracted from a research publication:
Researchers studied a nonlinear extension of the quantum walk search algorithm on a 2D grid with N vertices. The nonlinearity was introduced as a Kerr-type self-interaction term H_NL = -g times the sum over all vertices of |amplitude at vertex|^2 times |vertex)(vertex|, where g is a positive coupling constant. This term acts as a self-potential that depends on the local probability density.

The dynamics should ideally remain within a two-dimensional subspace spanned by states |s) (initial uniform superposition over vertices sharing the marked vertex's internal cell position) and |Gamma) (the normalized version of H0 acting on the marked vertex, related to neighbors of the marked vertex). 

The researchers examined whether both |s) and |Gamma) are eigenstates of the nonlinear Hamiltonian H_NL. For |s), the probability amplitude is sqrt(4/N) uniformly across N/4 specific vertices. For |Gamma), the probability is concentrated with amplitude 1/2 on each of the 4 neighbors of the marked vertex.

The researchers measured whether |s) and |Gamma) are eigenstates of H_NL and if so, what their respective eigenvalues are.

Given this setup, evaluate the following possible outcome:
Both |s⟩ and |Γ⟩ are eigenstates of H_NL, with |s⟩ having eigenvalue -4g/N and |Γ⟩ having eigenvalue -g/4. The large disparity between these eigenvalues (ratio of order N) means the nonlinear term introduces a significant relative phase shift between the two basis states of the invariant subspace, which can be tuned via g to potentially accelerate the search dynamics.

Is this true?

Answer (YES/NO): YES